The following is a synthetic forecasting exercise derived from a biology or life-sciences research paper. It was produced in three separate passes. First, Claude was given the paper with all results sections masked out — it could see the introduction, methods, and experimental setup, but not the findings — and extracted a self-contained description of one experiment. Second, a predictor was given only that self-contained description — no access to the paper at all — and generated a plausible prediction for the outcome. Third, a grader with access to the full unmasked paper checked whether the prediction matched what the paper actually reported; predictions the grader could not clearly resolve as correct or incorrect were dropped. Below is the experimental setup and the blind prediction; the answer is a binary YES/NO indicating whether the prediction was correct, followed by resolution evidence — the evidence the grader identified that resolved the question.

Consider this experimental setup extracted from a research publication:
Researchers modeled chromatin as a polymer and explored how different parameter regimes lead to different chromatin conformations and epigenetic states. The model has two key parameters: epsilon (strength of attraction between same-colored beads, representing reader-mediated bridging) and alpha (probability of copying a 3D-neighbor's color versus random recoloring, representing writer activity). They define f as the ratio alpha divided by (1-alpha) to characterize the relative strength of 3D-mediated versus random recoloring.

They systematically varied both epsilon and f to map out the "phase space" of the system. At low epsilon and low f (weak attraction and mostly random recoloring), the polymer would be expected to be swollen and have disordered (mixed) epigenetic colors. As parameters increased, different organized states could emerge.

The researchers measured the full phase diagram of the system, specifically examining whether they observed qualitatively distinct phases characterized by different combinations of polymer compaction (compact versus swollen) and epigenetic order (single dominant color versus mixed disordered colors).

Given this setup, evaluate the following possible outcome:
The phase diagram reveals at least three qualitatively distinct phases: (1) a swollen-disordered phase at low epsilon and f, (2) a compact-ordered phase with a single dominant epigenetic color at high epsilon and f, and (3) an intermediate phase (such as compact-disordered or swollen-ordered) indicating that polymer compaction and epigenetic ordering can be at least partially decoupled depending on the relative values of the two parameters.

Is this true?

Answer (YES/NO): YES